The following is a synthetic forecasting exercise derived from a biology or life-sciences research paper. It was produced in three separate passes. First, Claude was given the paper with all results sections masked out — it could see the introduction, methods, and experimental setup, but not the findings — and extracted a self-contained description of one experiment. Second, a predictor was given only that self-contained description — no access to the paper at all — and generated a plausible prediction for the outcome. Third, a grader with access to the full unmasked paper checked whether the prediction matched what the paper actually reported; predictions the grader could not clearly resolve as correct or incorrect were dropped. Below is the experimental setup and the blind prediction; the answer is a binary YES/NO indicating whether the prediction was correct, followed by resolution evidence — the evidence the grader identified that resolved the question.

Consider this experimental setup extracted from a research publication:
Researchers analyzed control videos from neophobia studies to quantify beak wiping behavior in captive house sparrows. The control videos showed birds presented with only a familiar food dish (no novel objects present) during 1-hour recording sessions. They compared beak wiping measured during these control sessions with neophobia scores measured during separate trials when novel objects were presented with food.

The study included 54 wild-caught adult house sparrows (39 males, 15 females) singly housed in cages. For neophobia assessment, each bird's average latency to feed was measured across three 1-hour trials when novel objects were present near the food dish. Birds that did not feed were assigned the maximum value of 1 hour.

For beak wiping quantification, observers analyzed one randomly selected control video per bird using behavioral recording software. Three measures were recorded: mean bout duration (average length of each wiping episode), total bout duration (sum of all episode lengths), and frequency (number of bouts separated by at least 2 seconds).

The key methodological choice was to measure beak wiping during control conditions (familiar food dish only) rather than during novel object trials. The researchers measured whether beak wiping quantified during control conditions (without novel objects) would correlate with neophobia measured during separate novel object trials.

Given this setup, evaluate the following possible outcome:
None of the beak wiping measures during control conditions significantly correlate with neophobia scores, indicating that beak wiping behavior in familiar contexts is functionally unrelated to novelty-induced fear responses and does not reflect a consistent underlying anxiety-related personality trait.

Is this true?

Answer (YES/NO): NO